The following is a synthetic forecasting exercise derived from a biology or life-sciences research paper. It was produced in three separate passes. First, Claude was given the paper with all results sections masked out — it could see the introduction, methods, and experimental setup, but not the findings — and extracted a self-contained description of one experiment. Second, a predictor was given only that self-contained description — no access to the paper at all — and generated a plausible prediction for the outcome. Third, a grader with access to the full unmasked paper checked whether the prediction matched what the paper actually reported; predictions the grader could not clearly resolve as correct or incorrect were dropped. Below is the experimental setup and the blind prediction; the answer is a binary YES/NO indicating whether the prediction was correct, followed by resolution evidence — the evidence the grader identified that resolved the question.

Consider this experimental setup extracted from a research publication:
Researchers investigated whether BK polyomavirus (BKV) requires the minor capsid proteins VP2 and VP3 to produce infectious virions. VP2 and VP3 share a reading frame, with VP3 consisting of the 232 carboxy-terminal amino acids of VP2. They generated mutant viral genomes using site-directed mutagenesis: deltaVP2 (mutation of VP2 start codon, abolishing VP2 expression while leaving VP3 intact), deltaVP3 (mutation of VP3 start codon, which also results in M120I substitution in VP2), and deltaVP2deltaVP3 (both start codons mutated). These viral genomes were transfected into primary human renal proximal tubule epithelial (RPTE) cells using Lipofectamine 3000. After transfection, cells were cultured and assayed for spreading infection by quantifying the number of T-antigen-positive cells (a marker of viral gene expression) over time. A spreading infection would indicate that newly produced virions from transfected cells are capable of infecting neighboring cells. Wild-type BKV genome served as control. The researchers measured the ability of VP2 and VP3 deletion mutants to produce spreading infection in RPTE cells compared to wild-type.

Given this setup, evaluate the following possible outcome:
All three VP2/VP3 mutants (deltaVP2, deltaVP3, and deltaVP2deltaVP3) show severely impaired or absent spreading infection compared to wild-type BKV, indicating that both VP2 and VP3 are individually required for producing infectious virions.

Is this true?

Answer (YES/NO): YES